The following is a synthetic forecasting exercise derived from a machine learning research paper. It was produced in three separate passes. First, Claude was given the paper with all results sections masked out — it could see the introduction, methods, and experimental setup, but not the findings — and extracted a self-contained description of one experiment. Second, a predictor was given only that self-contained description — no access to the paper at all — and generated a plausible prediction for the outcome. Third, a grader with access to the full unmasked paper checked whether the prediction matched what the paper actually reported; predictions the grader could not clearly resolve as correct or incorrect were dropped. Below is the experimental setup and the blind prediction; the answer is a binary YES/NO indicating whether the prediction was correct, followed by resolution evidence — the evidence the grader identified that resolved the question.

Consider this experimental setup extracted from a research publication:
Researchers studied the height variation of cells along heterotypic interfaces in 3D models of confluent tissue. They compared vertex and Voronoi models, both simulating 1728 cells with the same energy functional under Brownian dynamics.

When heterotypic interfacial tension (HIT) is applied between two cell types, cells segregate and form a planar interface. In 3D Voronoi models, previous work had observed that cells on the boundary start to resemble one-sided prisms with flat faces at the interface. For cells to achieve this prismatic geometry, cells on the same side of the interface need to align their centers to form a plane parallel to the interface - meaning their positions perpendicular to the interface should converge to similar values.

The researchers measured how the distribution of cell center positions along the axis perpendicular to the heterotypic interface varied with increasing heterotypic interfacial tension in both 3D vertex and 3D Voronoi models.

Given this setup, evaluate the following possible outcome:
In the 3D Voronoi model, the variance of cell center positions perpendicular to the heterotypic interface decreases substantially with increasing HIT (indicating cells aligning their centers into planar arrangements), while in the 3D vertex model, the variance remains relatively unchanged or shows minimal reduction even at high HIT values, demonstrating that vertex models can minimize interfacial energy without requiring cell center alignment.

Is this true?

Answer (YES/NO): NO